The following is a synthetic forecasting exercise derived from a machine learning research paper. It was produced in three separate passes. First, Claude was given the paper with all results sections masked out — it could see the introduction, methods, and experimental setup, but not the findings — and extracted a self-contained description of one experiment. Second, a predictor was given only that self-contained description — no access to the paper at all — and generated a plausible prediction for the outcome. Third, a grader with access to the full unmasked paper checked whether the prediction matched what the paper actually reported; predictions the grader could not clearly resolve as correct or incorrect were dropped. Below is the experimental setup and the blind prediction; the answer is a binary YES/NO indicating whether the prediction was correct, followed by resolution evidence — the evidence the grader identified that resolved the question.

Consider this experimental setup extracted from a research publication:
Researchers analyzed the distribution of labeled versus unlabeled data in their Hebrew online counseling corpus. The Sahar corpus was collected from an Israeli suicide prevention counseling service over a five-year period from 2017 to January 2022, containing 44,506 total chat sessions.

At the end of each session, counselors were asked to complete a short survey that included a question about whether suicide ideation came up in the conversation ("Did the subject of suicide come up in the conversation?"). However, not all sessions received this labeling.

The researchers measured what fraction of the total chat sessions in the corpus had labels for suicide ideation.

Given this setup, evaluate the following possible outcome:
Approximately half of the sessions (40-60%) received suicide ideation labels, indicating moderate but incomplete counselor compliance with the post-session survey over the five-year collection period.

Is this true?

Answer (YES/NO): NO